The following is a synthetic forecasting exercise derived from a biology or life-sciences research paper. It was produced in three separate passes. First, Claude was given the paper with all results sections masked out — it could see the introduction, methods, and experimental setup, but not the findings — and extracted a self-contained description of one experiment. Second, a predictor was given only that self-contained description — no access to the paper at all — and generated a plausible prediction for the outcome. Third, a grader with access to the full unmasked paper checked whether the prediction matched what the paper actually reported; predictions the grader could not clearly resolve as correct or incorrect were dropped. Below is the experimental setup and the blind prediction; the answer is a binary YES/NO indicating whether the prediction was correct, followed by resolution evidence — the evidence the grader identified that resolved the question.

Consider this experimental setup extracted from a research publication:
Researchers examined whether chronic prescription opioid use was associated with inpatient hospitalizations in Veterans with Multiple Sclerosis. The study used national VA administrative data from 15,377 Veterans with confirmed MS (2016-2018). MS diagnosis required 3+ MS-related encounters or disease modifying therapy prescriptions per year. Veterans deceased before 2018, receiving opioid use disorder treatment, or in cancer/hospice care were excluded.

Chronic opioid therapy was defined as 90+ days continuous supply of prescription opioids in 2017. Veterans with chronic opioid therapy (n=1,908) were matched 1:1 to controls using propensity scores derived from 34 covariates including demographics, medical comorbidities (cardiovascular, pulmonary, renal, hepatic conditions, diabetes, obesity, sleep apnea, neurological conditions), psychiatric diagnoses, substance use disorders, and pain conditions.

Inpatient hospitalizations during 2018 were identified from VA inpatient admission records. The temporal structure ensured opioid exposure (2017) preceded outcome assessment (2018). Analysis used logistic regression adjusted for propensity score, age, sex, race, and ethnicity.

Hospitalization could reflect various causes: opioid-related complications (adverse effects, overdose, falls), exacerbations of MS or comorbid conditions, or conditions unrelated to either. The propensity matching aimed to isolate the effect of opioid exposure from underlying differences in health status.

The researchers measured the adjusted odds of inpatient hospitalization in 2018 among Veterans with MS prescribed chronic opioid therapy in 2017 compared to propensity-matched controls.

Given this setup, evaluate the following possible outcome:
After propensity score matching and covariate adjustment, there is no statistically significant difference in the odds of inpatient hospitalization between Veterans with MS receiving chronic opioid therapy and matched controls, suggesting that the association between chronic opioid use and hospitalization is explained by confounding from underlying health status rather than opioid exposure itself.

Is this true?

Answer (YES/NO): NO